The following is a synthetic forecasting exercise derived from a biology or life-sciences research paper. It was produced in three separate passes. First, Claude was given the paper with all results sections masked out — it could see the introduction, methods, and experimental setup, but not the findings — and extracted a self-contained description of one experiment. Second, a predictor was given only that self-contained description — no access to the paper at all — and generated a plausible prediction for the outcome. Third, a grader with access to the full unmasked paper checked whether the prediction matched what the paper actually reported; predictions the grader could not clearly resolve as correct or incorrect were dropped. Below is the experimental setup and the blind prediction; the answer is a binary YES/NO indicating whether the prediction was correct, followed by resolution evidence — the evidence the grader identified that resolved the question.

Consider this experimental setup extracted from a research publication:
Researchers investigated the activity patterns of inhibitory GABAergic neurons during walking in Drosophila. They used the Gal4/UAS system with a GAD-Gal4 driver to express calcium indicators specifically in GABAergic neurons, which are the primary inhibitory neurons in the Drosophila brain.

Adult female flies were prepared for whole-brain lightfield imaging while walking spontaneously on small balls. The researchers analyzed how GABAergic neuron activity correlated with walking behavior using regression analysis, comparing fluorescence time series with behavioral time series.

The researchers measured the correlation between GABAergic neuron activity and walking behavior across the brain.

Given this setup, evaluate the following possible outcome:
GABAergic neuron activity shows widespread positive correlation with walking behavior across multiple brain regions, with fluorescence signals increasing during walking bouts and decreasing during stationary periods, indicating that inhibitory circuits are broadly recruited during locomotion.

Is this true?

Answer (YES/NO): YES